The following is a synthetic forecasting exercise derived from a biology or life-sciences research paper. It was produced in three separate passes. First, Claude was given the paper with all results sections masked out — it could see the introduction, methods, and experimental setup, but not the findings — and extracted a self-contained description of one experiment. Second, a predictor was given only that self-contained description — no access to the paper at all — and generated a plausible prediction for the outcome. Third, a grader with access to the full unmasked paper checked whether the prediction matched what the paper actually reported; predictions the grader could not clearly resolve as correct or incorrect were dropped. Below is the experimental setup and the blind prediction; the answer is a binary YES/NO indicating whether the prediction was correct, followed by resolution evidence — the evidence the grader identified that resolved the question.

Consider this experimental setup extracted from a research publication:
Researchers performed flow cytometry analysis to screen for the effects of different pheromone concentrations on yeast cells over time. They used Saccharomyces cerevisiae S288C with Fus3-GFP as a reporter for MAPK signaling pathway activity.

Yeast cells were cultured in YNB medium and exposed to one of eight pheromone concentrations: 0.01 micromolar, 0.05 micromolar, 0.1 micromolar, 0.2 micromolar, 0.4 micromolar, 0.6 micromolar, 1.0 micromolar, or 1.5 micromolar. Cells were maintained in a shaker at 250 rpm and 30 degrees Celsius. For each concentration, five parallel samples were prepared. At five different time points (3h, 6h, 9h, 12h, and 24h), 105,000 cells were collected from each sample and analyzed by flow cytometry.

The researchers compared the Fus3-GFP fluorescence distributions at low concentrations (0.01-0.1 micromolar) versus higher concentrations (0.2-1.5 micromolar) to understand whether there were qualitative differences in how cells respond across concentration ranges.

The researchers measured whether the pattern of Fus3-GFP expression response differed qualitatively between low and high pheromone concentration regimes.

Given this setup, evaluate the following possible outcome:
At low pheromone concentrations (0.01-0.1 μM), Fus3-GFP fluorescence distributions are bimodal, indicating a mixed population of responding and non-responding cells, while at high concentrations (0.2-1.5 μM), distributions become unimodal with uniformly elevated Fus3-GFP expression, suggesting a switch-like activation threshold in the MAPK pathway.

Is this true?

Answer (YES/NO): NO